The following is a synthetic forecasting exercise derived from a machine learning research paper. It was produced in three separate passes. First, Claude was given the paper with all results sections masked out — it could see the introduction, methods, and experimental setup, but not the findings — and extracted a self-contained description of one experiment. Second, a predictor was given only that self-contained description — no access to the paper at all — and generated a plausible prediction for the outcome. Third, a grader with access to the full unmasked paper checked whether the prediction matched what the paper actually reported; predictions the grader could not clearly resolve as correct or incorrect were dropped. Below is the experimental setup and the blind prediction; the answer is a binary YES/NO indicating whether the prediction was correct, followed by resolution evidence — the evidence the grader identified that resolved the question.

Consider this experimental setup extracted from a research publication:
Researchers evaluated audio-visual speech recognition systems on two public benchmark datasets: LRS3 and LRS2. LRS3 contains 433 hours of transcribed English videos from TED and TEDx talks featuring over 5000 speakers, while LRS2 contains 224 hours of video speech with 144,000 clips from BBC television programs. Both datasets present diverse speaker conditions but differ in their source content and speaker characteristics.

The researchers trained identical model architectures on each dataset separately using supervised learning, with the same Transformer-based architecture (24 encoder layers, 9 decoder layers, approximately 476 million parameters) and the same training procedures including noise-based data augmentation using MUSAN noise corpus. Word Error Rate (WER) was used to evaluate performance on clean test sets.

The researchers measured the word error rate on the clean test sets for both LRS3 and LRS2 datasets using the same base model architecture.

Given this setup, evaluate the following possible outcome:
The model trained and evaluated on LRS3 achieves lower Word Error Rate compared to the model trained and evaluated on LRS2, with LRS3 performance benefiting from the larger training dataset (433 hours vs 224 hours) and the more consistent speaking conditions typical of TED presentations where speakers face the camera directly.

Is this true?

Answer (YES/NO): YES